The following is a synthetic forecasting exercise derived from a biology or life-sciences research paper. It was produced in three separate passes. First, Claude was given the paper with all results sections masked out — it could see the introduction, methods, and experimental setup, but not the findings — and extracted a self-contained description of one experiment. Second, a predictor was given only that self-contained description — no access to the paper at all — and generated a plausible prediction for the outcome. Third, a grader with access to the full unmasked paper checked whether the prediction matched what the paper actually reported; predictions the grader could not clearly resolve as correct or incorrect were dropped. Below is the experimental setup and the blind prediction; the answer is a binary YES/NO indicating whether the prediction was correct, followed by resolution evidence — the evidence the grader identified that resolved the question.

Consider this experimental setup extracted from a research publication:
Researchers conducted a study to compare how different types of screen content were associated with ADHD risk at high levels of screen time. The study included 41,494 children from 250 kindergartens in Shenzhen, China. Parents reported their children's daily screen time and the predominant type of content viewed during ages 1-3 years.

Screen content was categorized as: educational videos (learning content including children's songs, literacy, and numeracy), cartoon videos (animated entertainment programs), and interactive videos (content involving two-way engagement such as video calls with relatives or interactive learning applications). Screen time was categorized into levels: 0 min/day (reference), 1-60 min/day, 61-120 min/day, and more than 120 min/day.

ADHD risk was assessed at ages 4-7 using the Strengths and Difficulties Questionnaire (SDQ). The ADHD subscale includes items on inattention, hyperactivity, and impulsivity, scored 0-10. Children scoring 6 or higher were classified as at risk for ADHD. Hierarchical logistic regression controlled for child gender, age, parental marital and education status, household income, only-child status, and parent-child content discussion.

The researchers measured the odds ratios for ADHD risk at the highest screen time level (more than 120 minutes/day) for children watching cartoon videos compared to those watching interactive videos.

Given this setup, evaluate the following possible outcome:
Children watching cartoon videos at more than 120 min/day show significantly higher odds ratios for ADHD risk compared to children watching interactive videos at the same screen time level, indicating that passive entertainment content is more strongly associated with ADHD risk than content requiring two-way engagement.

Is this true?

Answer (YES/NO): YES